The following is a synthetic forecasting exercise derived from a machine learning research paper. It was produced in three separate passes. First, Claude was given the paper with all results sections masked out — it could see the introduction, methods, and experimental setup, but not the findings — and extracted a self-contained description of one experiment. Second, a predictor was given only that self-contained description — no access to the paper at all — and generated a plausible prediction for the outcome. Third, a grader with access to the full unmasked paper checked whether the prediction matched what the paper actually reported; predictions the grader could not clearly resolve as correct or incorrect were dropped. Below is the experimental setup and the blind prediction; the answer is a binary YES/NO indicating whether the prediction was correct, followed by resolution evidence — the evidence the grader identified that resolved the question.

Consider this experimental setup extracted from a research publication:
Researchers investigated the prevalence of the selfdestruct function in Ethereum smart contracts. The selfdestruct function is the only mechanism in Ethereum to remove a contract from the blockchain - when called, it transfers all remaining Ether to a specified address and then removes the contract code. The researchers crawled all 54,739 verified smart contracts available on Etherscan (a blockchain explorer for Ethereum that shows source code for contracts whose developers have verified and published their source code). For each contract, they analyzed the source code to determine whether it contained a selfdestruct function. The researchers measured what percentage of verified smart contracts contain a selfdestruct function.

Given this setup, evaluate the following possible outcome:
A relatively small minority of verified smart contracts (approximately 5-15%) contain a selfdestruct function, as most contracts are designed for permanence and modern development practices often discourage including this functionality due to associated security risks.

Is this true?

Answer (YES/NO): YES